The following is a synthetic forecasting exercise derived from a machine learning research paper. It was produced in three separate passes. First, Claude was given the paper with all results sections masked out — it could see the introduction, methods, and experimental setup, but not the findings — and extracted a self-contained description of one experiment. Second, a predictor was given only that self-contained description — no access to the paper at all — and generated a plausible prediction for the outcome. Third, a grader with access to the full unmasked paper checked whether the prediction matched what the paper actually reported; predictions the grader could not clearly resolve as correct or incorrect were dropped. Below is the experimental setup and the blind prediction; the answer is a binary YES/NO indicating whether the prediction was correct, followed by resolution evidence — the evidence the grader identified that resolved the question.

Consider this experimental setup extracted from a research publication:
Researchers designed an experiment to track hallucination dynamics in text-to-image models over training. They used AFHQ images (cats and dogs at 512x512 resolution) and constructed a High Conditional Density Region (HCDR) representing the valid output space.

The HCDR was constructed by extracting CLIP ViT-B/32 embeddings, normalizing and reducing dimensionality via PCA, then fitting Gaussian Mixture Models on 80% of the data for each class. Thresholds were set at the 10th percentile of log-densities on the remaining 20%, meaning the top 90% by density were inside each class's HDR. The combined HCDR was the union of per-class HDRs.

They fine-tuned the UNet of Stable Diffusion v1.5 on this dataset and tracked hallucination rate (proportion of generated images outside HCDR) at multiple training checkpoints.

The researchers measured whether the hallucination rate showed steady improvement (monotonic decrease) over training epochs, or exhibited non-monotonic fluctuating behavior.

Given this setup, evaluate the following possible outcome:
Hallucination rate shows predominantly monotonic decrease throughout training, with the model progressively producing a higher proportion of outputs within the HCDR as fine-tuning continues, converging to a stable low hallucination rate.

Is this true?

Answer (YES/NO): NO